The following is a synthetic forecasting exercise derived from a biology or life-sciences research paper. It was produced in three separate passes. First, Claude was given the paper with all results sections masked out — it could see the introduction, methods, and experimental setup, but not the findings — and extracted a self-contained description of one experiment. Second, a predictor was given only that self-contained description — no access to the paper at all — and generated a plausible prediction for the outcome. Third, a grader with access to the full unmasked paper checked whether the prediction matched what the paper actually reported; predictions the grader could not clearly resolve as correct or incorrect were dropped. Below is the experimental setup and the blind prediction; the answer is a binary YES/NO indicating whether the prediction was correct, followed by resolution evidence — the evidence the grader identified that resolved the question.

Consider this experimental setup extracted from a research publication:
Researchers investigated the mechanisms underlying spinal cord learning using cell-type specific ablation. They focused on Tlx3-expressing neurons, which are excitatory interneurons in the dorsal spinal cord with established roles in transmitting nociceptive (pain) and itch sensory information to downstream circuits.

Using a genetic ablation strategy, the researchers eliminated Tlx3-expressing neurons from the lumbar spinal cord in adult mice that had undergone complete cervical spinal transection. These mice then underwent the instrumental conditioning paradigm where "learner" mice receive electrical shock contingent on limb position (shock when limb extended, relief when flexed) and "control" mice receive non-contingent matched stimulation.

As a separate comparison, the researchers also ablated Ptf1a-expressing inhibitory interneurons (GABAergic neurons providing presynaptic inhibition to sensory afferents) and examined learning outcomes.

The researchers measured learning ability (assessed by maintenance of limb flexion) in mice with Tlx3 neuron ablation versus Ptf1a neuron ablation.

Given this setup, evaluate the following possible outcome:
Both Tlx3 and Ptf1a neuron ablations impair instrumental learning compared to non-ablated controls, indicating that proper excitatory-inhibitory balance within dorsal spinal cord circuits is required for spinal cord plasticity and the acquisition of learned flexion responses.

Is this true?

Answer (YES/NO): YES